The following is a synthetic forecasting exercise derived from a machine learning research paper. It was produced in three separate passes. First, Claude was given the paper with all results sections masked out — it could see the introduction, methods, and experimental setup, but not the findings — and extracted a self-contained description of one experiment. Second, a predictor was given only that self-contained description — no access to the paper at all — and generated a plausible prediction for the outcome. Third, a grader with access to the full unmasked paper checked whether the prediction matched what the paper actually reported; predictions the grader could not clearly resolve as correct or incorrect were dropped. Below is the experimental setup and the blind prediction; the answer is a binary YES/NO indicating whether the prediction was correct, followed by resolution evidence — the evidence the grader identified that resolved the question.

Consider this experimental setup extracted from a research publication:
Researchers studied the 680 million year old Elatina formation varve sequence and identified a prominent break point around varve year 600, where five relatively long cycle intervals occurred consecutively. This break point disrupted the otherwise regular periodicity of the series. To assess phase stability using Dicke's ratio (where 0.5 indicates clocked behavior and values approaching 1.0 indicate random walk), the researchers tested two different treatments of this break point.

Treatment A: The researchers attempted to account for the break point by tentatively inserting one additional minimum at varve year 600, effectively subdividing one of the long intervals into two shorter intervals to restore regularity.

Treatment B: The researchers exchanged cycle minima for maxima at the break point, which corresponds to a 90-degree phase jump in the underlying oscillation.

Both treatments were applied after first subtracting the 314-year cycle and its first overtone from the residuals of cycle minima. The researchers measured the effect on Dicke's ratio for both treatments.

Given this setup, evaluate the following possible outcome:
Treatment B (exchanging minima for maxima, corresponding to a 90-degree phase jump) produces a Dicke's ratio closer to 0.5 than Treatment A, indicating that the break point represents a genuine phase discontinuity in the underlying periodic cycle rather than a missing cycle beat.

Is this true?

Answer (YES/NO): YES